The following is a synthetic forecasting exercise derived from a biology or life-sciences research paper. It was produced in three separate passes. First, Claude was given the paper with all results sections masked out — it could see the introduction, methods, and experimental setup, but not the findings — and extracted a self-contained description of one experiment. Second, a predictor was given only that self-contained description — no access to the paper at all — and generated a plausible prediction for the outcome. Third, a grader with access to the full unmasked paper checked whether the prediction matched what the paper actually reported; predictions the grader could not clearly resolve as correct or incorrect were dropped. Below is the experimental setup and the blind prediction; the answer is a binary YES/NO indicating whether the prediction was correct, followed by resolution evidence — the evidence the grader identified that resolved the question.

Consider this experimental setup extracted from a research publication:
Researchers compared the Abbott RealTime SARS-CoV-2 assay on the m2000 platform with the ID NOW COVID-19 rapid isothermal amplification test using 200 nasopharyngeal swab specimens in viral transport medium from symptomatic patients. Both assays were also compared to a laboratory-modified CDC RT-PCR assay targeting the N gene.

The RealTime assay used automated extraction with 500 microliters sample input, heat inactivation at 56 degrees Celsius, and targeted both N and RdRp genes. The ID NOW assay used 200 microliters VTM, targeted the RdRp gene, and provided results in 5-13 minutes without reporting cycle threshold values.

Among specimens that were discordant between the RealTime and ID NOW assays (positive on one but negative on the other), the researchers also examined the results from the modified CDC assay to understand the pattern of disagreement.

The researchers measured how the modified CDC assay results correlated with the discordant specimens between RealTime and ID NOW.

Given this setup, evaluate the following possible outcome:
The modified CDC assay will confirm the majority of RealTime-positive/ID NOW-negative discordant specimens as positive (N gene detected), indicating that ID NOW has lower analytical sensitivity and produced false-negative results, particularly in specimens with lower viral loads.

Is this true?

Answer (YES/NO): YES